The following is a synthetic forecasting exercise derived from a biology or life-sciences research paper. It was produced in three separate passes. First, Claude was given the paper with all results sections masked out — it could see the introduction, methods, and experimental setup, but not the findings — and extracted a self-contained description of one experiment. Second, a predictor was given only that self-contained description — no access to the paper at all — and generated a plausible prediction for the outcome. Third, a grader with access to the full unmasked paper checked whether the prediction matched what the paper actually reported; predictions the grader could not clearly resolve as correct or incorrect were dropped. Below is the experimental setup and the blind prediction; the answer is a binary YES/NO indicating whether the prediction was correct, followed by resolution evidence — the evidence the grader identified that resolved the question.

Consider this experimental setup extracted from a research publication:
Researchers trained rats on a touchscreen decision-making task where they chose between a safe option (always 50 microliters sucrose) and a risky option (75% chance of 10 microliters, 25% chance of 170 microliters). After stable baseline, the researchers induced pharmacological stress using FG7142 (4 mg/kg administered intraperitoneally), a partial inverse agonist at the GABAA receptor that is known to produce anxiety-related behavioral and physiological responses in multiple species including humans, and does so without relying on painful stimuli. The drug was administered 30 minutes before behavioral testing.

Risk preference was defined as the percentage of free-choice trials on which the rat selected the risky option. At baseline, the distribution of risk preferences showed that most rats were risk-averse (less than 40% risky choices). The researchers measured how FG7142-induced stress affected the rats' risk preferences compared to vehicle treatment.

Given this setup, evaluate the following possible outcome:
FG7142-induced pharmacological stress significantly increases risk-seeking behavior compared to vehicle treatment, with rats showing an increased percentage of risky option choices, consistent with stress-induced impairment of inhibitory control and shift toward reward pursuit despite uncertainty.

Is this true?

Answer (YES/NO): NO